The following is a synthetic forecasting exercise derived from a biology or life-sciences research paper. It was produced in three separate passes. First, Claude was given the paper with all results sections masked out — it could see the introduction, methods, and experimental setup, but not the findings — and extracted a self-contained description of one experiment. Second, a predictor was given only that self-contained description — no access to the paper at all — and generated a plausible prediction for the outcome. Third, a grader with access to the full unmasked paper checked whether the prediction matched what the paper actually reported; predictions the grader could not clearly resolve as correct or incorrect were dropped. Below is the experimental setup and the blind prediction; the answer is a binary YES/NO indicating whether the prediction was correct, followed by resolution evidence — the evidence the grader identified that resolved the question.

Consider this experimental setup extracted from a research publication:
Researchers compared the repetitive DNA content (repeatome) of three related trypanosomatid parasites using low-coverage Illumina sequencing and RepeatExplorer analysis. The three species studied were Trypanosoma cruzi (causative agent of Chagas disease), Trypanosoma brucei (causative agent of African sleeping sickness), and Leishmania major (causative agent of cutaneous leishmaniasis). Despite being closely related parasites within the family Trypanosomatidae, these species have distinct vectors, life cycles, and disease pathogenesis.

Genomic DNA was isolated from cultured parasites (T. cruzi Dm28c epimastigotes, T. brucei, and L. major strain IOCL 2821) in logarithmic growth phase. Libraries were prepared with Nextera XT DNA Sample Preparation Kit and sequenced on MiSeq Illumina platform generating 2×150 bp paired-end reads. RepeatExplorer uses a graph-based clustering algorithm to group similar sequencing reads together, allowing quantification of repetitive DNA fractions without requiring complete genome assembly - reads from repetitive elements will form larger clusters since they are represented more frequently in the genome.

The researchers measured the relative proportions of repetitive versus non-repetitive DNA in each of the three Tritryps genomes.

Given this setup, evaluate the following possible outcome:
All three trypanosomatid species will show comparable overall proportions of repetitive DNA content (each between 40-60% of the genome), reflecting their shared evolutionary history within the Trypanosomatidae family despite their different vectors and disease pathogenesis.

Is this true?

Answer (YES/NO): NO